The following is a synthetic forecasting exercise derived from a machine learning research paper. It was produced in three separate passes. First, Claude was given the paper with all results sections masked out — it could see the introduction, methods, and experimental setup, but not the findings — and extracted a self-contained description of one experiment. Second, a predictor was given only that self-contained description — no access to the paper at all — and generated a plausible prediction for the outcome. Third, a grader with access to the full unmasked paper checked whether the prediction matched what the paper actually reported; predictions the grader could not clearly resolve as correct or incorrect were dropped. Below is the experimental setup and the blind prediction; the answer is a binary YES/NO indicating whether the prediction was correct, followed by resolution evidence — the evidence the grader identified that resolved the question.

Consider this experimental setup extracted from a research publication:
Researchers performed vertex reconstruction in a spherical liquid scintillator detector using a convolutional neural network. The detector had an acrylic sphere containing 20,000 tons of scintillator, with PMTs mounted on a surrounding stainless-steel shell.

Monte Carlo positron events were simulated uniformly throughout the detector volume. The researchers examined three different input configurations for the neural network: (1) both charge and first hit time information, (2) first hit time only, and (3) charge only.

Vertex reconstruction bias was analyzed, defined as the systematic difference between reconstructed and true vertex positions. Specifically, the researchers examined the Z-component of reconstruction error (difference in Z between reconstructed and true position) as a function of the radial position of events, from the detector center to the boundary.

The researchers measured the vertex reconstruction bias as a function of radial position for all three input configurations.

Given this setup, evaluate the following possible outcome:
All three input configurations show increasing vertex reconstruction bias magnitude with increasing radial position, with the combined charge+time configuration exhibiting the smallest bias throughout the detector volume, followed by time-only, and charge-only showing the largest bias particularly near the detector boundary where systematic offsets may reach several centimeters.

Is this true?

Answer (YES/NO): NO